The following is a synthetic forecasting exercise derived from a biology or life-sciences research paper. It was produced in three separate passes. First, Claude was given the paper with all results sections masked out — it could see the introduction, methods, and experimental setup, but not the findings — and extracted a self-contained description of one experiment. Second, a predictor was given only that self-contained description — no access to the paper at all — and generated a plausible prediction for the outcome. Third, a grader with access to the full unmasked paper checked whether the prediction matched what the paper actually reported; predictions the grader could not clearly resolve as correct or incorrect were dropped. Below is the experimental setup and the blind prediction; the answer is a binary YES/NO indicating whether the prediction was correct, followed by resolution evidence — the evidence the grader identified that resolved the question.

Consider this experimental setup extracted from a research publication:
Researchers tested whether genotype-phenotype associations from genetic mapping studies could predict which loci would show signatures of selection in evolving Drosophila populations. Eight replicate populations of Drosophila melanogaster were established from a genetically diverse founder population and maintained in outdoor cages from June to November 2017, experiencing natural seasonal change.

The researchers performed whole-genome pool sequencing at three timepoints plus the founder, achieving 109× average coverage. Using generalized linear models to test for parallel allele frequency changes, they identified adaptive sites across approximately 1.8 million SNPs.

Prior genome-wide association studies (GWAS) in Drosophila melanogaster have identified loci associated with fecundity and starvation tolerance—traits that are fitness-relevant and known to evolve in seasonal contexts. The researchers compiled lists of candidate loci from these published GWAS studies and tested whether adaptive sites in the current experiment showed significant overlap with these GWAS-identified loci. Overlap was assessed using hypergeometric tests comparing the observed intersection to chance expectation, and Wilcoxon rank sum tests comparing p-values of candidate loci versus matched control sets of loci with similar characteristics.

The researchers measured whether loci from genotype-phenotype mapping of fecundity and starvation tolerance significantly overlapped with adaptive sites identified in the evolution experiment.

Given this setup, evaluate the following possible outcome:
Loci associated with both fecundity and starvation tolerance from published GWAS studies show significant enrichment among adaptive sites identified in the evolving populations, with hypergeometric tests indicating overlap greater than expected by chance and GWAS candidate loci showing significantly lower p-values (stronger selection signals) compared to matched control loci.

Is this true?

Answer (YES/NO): NO